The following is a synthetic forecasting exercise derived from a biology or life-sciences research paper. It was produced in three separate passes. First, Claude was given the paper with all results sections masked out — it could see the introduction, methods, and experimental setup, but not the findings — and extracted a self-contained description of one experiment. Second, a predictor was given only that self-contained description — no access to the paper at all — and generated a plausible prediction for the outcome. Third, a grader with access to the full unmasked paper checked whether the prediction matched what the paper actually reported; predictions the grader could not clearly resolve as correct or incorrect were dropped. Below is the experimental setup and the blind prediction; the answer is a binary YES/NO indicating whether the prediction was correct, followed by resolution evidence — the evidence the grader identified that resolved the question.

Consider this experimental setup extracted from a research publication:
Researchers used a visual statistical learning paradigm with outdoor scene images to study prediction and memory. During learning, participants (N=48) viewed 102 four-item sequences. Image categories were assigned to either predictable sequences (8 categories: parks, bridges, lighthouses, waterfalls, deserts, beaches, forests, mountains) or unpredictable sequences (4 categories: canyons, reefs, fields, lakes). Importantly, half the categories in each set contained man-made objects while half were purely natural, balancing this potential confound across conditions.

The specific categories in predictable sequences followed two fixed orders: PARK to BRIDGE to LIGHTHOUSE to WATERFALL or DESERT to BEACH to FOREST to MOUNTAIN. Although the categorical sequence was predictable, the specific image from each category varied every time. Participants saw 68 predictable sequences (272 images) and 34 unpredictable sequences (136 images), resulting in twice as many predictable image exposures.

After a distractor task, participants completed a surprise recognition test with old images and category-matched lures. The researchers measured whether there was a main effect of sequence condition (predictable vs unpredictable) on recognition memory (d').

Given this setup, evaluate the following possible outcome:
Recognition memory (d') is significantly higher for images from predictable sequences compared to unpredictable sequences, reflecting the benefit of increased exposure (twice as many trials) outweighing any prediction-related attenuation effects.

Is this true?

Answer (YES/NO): NO